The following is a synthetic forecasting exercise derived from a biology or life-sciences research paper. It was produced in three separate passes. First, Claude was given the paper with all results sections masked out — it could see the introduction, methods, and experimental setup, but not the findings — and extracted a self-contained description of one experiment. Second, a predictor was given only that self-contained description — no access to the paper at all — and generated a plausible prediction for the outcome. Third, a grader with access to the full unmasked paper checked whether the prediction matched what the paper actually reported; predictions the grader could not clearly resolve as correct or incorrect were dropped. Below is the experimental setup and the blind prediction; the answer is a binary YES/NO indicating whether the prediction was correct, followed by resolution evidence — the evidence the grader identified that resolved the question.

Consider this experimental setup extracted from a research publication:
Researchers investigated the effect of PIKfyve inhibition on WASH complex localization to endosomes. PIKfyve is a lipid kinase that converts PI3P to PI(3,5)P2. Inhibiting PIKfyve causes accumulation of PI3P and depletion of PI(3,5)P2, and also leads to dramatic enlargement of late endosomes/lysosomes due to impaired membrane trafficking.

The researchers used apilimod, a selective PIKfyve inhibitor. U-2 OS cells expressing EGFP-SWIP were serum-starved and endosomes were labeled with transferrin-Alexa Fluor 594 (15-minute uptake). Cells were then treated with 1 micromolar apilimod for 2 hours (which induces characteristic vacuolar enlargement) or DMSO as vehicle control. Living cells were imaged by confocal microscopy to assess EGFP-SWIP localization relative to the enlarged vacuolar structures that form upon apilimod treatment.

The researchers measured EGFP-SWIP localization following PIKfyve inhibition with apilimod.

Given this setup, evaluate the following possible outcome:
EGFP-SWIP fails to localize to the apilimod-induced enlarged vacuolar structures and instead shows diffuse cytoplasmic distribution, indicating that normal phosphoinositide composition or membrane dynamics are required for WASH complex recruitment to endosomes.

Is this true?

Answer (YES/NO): YES